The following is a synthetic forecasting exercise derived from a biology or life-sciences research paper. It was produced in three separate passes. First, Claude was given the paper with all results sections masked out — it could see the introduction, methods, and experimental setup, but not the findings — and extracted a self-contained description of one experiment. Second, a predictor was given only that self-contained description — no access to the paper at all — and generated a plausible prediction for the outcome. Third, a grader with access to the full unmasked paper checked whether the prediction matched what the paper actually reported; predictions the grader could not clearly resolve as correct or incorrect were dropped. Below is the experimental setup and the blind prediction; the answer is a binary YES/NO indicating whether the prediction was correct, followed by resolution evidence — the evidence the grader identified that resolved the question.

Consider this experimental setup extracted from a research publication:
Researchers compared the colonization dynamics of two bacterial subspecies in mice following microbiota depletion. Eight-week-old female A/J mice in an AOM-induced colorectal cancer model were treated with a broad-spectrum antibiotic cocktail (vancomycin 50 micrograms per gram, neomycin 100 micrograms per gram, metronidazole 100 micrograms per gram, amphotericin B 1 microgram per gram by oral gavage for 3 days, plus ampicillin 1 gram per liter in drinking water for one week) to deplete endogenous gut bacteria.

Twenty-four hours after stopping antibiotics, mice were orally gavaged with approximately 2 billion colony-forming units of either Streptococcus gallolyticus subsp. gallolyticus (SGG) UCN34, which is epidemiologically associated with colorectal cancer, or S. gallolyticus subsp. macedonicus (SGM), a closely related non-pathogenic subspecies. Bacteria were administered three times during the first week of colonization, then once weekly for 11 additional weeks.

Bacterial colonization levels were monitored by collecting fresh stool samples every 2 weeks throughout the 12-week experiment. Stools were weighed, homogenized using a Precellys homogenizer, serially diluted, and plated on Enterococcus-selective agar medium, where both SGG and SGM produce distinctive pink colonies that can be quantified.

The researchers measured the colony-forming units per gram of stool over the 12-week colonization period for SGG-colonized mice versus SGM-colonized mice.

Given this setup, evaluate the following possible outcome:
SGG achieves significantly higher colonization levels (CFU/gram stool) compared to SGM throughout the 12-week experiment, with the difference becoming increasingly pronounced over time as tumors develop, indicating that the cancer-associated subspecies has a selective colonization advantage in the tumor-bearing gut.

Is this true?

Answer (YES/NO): NO